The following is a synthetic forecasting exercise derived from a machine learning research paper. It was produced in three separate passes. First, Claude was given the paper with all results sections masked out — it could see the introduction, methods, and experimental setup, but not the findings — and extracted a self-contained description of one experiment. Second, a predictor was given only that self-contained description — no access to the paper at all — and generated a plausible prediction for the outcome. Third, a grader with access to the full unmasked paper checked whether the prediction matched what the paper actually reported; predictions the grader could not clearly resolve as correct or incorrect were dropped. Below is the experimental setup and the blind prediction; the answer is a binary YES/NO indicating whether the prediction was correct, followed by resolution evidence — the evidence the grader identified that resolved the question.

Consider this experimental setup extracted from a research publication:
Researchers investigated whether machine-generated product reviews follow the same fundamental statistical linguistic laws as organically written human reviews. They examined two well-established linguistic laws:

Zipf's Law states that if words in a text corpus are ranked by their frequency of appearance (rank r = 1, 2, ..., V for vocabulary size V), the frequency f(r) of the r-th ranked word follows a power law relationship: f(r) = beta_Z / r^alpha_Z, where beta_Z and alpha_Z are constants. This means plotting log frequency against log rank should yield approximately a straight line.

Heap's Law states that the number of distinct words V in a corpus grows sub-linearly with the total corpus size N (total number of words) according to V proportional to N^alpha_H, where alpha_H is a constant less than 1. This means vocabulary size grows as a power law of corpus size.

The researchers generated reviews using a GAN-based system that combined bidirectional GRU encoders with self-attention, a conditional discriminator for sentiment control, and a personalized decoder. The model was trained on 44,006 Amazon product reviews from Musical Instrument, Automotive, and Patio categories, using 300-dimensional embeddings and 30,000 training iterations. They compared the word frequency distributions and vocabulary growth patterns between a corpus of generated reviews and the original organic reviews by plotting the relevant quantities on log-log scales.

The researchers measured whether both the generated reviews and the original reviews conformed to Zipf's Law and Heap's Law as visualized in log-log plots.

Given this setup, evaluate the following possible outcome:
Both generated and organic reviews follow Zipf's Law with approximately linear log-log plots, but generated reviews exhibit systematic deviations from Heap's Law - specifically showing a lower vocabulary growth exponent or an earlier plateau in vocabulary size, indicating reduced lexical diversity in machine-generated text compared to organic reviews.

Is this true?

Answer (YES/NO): NO